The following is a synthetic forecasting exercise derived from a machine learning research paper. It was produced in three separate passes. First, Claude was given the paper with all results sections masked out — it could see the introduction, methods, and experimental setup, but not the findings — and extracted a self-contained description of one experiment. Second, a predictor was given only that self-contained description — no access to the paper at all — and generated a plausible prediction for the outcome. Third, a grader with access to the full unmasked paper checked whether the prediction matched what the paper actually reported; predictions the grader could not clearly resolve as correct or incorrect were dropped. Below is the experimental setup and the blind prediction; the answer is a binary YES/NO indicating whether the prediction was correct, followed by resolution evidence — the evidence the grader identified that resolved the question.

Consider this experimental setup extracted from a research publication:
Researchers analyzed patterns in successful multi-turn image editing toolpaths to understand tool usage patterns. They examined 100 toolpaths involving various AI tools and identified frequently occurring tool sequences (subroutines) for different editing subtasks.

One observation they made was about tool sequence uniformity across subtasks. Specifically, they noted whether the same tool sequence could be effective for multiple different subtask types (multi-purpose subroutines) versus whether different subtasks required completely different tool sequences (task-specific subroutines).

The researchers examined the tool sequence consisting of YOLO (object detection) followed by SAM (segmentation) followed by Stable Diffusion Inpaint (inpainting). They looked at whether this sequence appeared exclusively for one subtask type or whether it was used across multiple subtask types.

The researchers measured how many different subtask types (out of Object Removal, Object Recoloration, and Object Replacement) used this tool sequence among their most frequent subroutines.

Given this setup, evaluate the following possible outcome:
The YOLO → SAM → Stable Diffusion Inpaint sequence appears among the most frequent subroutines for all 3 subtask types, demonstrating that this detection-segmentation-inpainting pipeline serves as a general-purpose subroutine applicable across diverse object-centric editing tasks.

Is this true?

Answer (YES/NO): YES